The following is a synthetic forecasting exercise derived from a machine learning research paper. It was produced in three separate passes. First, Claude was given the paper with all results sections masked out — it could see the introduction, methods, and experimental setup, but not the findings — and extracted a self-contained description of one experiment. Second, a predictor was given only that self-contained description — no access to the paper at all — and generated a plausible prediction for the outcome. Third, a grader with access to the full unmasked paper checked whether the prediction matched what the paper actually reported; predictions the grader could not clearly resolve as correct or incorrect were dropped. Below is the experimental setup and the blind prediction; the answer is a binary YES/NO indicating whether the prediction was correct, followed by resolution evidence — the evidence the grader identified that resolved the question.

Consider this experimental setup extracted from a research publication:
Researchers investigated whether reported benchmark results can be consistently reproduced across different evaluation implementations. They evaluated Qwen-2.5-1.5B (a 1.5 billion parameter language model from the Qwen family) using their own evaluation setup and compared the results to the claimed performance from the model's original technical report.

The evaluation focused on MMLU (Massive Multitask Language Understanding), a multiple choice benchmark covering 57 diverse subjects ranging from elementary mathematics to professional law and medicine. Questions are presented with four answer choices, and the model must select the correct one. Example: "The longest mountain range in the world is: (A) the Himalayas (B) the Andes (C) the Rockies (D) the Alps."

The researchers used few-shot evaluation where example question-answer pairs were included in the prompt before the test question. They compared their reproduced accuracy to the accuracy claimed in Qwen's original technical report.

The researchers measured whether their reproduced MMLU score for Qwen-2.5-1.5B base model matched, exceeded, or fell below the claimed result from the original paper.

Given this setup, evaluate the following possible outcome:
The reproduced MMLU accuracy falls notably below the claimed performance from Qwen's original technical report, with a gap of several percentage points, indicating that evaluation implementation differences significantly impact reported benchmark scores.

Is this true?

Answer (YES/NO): NO